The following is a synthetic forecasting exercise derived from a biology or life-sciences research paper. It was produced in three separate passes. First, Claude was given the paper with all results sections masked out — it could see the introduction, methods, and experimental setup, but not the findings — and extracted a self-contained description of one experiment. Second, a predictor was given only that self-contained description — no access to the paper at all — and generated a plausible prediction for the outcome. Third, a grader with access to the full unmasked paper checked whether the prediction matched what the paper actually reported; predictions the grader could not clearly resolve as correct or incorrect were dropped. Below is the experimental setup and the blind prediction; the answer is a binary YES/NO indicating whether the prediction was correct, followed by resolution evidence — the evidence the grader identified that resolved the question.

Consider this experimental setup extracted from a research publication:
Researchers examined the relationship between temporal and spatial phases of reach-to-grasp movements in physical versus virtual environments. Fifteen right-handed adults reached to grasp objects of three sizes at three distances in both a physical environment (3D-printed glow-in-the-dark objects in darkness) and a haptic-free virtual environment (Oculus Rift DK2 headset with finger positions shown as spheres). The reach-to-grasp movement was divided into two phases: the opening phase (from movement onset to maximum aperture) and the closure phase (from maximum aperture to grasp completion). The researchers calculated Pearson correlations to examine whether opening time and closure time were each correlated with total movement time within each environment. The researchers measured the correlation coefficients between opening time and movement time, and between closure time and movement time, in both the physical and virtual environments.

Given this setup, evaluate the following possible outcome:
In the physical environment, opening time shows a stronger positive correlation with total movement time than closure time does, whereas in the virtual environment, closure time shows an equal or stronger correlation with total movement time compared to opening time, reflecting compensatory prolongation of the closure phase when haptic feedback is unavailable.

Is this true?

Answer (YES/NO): NO